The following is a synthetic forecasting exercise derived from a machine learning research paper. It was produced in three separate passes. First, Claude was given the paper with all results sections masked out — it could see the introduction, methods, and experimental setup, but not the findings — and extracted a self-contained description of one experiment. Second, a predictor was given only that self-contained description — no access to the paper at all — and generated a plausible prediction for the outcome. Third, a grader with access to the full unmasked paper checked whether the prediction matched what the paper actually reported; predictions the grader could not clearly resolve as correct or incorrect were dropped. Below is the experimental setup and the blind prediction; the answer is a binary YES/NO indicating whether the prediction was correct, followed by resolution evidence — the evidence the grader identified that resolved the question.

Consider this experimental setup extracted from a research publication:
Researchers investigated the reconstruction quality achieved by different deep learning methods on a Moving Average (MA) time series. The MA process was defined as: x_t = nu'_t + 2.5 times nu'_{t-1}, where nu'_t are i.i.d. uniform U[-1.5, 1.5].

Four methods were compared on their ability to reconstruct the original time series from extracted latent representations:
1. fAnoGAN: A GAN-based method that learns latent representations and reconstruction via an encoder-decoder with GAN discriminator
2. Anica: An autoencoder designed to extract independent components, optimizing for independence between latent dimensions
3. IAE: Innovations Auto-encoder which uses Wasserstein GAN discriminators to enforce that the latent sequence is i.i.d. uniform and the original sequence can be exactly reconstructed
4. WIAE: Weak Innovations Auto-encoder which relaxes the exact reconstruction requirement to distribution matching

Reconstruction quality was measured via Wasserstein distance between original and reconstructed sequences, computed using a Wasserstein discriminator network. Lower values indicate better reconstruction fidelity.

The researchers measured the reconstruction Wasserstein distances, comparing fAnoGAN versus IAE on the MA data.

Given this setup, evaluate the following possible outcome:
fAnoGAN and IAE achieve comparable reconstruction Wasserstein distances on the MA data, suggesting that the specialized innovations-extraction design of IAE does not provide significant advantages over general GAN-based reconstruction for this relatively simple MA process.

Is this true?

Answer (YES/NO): NO